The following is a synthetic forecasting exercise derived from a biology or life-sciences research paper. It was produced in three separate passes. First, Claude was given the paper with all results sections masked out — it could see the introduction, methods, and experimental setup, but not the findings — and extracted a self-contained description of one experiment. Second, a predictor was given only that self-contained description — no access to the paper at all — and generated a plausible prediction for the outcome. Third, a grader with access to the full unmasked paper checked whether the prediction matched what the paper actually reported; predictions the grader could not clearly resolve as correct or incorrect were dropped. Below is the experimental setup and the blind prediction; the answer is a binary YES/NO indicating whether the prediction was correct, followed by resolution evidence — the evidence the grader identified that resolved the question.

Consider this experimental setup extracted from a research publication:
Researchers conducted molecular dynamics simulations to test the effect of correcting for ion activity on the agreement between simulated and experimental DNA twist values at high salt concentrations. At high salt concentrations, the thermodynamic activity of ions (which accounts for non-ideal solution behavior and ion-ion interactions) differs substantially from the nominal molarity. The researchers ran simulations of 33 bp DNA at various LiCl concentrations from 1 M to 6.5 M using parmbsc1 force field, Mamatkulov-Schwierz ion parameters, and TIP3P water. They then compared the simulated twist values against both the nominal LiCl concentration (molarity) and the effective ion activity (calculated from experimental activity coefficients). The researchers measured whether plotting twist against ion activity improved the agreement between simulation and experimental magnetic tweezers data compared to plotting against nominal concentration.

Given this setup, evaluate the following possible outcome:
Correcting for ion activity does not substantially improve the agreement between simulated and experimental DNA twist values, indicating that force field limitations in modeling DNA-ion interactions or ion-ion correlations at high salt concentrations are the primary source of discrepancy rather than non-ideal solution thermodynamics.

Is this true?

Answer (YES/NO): NO